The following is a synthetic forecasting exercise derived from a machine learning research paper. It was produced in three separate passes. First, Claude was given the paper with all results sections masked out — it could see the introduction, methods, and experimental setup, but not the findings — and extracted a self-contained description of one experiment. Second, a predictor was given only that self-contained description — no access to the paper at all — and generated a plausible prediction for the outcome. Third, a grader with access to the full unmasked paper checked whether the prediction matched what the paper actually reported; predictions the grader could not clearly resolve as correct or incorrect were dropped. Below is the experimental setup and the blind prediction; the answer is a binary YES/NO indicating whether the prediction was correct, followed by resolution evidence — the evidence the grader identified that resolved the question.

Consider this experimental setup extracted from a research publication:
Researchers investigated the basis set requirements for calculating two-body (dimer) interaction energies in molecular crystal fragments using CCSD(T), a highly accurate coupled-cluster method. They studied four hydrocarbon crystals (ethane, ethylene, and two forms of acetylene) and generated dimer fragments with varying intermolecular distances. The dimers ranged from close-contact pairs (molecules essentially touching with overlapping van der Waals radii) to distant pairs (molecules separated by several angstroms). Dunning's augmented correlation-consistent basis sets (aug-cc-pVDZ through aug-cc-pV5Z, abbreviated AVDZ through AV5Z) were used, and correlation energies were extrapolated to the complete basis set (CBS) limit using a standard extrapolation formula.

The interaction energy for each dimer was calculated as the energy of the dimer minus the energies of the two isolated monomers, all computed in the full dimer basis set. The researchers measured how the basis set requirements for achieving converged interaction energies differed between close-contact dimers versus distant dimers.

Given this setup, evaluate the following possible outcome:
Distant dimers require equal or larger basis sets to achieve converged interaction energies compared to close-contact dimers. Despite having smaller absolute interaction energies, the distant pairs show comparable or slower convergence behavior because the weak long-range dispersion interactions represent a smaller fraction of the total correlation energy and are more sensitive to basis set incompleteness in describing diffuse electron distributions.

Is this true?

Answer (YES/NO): NO